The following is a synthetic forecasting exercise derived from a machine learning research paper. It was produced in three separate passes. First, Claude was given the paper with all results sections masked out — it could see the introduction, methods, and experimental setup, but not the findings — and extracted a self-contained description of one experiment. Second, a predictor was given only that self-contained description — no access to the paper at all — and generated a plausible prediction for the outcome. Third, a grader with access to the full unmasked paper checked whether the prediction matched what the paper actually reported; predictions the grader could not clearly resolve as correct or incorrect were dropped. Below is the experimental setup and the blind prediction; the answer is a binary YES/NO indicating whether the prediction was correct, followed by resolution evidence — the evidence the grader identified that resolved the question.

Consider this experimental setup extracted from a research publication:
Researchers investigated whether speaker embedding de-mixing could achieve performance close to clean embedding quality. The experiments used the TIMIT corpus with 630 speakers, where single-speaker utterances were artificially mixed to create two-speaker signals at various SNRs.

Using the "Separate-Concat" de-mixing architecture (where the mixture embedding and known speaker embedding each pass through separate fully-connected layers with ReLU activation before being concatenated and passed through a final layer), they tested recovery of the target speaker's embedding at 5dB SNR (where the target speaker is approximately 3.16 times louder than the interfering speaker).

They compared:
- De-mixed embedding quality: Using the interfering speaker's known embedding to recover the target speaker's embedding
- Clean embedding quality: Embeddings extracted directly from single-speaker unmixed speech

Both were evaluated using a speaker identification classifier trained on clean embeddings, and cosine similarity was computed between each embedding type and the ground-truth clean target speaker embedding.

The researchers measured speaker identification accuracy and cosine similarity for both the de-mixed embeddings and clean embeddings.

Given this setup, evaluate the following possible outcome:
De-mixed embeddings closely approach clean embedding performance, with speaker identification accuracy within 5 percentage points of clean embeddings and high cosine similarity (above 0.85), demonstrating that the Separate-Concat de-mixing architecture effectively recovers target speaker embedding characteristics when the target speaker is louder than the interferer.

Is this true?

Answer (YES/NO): YES